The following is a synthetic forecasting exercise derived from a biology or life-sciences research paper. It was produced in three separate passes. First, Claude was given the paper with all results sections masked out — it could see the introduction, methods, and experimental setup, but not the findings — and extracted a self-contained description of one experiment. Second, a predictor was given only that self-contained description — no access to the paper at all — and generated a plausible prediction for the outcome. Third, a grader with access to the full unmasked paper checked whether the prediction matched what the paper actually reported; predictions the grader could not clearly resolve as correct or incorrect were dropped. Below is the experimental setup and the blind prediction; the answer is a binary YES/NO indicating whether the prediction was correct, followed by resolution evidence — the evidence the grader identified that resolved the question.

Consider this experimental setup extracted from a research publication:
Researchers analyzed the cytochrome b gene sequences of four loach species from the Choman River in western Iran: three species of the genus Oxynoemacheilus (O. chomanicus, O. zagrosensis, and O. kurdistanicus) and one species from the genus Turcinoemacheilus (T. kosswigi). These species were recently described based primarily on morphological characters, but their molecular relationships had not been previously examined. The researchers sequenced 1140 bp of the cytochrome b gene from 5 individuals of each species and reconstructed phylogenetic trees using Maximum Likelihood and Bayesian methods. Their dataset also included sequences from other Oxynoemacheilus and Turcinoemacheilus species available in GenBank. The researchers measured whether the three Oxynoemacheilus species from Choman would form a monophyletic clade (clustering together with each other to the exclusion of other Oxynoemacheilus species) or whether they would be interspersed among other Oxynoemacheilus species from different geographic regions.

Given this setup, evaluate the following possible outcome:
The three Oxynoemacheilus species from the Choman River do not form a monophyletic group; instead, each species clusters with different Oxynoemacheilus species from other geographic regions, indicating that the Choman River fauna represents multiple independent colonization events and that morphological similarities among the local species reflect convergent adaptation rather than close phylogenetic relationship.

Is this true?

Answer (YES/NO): NO